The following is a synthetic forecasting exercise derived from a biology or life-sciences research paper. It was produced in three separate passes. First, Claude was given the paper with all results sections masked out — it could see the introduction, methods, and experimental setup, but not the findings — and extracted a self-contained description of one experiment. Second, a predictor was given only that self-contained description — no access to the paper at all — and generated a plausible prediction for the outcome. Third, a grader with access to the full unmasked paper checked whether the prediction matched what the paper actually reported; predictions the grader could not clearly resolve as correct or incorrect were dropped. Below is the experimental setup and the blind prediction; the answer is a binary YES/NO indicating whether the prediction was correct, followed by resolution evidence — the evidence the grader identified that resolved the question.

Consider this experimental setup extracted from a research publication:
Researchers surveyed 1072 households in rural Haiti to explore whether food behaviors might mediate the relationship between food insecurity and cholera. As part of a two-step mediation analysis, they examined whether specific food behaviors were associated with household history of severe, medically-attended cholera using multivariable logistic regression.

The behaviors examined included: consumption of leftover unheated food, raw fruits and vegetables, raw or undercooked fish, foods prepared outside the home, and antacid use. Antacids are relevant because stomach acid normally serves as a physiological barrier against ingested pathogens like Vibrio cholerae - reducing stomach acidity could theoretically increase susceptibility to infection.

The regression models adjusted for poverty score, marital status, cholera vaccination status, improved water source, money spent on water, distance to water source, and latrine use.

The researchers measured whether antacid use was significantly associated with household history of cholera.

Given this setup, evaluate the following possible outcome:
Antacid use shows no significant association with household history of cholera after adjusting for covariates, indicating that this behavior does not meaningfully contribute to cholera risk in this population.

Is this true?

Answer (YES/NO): NO